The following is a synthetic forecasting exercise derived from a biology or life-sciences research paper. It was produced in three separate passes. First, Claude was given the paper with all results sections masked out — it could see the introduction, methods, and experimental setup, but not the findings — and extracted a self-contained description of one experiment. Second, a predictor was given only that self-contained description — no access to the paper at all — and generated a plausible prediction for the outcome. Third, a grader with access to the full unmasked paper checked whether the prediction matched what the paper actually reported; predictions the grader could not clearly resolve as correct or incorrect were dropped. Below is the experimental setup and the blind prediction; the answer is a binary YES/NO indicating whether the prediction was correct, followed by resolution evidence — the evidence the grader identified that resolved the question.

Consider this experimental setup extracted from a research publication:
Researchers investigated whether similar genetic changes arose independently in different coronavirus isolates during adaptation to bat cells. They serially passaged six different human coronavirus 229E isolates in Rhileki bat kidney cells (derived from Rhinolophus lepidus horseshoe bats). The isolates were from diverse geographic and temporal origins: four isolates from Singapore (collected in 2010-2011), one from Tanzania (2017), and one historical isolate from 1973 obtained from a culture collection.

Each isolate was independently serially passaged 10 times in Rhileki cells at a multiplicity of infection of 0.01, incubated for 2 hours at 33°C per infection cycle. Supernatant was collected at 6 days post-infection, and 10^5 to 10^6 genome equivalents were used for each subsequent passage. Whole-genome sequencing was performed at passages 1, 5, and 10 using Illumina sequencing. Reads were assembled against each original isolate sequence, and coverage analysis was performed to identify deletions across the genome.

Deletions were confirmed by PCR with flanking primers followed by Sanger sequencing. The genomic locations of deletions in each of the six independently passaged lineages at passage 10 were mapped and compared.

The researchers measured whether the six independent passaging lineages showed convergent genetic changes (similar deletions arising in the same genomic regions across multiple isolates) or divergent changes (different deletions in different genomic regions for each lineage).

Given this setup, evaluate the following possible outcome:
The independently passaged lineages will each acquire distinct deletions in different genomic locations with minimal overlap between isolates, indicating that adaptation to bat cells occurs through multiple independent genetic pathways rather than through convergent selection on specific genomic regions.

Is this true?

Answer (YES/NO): NO